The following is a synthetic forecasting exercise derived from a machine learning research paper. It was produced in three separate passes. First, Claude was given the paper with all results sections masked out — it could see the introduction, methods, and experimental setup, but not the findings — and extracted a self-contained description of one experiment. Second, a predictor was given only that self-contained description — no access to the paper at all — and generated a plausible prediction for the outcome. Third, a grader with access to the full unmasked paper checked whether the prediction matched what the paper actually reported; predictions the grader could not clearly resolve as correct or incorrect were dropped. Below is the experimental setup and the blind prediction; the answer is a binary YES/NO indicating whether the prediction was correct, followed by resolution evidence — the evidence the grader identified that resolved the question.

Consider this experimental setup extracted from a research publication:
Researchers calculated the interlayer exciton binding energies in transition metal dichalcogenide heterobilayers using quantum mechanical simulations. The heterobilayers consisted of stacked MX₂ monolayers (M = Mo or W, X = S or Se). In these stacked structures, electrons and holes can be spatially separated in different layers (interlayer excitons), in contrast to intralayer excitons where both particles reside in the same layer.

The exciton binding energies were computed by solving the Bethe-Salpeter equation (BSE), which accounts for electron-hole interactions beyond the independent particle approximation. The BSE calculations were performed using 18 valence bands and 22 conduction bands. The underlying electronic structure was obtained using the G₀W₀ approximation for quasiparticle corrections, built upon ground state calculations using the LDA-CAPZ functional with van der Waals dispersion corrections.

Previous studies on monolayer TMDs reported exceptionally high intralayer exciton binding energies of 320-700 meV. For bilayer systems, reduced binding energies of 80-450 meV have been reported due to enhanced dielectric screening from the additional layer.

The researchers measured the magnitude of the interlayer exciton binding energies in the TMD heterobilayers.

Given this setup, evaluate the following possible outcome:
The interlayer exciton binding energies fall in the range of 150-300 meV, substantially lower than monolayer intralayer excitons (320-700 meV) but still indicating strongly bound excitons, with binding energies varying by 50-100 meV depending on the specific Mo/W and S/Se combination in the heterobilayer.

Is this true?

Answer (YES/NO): NO